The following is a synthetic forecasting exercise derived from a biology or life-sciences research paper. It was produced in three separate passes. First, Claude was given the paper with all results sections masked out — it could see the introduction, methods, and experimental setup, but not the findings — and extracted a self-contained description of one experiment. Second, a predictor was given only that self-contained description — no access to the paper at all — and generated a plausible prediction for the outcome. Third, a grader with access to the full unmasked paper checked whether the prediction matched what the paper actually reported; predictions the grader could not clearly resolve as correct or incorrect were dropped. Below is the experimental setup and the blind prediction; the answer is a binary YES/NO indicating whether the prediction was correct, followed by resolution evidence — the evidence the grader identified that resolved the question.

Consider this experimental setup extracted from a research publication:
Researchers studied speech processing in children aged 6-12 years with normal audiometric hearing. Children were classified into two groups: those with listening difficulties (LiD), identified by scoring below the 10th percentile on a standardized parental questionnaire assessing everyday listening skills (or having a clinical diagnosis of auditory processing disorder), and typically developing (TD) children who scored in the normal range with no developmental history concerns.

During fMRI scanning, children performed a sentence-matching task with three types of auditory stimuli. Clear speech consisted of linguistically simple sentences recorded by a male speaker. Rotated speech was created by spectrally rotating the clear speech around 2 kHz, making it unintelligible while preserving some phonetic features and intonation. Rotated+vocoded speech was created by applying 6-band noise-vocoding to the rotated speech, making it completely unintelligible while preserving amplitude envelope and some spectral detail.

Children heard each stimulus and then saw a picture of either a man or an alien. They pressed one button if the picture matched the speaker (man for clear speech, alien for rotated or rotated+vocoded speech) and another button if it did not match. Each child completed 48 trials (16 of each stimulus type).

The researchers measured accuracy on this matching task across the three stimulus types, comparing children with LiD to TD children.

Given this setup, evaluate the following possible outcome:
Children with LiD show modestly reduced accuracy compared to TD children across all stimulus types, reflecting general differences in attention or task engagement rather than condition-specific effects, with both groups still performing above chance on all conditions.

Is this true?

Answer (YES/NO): YES